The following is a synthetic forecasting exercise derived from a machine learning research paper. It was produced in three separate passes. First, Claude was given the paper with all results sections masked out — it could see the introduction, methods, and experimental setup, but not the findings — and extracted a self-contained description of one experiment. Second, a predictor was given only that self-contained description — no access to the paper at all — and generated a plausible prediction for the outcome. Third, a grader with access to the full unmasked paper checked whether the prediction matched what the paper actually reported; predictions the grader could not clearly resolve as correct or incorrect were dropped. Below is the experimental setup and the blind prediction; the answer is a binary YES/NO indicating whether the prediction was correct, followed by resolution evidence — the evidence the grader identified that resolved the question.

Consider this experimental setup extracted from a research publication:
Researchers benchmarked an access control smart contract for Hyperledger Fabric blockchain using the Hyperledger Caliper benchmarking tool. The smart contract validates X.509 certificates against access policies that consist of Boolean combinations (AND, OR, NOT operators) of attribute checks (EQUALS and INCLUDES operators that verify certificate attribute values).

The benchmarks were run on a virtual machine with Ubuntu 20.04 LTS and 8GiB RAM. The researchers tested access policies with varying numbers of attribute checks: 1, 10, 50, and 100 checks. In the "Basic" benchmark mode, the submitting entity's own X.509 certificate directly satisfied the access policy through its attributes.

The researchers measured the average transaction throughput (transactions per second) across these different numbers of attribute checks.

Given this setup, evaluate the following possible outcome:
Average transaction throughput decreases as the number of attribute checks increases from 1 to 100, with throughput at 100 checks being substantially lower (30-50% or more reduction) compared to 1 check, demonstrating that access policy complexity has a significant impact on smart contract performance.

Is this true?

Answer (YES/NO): NO